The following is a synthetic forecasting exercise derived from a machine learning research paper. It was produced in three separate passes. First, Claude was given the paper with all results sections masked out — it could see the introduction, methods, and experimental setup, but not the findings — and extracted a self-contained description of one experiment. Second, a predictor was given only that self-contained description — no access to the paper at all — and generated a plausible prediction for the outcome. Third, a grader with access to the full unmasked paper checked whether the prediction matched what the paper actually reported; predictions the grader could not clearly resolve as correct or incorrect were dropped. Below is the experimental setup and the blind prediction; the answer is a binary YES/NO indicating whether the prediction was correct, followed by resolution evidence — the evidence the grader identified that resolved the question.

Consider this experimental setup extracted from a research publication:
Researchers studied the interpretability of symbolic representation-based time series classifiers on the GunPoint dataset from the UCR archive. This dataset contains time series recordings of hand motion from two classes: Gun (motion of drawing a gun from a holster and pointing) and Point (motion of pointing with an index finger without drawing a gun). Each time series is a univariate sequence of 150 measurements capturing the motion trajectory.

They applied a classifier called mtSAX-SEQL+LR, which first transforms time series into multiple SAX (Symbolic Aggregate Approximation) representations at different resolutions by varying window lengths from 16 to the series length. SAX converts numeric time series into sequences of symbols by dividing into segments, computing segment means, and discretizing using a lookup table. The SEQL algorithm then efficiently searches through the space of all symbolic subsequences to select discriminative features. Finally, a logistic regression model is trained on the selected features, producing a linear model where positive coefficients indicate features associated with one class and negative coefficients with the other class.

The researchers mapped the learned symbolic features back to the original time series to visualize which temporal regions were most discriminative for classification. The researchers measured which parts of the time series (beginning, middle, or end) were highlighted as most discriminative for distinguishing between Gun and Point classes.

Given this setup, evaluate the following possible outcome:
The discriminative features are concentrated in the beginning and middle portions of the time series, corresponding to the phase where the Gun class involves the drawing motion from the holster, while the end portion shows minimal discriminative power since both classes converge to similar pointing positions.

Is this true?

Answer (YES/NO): NO